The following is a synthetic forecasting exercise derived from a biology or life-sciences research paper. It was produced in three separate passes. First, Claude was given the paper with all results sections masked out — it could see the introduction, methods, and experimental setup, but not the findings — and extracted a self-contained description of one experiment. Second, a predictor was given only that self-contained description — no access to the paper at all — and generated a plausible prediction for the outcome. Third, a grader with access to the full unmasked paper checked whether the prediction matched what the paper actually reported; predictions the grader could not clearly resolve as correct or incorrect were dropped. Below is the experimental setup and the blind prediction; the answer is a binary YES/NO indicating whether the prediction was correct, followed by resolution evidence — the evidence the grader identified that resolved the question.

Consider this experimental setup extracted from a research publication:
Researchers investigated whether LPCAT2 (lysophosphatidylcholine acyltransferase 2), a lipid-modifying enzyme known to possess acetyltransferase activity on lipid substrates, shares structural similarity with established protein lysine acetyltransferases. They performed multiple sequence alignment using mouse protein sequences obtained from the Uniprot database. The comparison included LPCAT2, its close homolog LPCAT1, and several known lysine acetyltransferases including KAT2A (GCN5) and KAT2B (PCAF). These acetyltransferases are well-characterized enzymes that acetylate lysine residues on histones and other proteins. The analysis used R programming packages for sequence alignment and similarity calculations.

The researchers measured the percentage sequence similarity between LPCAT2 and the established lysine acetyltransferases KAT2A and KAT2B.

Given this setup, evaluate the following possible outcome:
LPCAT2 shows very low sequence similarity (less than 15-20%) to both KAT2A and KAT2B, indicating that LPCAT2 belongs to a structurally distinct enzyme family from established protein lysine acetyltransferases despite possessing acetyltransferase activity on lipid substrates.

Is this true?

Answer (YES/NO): NO